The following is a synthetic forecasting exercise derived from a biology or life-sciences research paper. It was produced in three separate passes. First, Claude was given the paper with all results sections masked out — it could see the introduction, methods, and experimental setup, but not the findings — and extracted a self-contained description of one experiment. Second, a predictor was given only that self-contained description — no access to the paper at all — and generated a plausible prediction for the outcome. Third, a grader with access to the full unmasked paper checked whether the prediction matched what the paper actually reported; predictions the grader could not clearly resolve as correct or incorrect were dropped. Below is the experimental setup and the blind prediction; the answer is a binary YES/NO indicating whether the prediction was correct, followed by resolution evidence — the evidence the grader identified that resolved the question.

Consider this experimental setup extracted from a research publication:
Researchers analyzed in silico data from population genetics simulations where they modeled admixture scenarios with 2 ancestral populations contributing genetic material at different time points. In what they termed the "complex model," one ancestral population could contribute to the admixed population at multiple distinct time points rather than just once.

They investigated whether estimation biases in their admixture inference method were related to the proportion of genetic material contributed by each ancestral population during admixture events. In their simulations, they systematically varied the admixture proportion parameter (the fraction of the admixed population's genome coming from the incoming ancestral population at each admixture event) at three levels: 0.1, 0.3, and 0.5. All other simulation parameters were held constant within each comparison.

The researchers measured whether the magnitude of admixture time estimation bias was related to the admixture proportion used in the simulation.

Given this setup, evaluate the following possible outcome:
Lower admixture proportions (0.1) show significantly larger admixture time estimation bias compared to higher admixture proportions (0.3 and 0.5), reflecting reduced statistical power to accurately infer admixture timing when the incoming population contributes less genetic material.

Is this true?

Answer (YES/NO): NO